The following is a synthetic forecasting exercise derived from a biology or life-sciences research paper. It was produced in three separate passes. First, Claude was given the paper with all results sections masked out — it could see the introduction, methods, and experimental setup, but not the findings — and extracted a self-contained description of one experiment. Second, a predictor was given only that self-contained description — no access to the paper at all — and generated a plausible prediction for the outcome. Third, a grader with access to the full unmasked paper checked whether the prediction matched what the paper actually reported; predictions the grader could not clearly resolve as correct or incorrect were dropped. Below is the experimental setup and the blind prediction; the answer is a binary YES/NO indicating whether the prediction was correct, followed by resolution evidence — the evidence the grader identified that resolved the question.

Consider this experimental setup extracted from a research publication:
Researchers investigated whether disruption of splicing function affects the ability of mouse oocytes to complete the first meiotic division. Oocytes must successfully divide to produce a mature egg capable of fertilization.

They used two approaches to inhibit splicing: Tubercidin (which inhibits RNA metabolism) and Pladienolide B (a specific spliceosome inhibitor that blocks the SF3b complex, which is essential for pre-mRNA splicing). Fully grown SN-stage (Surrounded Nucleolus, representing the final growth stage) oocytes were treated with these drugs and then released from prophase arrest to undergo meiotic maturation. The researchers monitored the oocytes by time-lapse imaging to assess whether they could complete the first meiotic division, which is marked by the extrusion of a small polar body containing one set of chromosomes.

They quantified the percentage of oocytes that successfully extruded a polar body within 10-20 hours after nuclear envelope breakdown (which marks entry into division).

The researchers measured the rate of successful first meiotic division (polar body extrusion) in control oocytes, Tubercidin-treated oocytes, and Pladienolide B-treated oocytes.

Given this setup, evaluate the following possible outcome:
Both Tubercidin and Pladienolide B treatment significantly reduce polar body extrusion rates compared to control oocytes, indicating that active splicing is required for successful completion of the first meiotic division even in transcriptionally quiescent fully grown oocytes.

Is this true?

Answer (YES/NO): YES